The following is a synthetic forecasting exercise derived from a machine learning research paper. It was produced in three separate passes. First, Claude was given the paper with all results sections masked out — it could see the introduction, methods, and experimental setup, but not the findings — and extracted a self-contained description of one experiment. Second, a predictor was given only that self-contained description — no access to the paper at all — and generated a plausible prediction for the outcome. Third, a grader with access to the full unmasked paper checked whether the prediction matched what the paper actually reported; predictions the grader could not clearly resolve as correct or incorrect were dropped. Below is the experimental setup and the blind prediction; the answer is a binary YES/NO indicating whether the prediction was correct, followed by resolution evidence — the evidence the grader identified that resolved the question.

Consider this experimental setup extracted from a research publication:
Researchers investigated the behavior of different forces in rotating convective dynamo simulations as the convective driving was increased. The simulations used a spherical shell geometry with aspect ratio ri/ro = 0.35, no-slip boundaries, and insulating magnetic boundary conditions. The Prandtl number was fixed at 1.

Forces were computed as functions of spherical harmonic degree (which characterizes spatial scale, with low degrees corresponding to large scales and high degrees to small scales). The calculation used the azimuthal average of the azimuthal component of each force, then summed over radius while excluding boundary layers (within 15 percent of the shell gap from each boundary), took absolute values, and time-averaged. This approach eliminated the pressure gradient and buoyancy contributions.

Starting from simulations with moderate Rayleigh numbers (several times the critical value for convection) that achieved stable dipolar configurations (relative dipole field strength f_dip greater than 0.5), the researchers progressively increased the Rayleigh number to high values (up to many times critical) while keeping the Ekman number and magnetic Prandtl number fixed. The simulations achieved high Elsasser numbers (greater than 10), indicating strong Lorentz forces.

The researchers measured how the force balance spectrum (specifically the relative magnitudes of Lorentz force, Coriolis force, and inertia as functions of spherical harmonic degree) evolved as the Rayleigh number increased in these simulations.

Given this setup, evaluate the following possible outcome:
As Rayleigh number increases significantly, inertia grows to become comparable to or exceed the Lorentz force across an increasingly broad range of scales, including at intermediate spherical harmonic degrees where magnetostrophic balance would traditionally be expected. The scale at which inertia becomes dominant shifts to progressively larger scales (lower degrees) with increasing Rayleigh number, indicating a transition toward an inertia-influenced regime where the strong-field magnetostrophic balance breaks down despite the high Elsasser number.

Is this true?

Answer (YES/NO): NO